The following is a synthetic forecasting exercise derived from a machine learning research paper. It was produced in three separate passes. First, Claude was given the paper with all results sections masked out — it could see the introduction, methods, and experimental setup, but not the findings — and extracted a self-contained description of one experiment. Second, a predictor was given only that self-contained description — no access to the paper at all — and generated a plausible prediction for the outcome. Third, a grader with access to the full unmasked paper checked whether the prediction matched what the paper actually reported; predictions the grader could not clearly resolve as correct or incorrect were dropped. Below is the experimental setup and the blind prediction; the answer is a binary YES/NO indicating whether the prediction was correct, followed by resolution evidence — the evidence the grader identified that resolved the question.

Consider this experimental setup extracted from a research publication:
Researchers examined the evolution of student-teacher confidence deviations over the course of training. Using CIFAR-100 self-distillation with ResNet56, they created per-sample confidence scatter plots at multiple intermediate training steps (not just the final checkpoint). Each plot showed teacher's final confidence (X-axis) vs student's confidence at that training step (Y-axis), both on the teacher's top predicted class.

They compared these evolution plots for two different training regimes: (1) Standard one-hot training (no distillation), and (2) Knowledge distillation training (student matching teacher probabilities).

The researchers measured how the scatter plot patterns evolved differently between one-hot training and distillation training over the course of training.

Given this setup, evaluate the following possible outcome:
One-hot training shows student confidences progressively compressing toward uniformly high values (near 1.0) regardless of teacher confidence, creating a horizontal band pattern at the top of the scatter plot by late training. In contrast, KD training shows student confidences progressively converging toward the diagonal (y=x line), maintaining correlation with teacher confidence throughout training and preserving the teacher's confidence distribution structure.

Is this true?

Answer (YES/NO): NO